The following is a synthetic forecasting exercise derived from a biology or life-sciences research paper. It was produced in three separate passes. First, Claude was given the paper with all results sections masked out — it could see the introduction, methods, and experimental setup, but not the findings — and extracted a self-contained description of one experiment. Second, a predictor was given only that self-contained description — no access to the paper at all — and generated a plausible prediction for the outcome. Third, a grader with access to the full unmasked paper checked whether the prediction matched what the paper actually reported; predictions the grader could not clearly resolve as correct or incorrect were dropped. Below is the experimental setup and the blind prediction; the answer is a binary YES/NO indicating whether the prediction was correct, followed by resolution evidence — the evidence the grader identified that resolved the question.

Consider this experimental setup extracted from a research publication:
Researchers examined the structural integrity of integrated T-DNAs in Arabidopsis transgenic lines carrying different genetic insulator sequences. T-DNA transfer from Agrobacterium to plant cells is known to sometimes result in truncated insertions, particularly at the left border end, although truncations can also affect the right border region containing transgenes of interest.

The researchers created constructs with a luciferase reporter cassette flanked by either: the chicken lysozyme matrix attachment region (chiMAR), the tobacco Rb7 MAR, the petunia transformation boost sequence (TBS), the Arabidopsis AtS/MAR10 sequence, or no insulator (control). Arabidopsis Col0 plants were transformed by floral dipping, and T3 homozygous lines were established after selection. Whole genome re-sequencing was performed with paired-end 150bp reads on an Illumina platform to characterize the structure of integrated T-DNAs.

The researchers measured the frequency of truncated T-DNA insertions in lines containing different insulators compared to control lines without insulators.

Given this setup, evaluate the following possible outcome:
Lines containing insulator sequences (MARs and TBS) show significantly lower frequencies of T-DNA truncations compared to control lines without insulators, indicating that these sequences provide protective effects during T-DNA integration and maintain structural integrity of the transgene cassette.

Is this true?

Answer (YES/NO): NO